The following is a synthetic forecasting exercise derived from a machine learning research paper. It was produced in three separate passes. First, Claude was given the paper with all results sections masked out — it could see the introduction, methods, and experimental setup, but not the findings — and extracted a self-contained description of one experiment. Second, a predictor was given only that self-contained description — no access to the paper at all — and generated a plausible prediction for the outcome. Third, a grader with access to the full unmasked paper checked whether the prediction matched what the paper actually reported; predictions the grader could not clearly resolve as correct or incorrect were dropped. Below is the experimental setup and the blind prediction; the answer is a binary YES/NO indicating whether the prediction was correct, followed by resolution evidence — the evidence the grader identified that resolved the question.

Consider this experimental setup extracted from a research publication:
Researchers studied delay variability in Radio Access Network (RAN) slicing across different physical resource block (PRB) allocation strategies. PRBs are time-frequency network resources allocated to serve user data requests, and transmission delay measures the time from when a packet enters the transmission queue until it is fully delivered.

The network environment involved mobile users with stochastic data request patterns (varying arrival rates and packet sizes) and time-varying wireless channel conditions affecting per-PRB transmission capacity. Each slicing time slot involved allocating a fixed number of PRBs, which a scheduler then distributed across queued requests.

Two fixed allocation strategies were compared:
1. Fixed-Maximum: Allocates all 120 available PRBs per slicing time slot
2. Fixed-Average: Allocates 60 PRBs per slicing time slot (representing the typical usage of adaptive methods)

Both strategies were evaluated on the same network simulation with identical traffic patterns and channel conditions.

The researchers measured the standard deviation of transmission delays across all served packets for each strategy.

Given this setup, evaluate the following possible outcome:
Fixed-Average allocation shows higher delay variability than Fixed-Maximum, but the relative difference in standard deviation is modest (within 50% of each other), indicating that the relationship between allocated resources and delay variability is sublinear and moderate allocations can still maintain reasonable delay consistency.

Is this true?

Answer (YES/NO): NO